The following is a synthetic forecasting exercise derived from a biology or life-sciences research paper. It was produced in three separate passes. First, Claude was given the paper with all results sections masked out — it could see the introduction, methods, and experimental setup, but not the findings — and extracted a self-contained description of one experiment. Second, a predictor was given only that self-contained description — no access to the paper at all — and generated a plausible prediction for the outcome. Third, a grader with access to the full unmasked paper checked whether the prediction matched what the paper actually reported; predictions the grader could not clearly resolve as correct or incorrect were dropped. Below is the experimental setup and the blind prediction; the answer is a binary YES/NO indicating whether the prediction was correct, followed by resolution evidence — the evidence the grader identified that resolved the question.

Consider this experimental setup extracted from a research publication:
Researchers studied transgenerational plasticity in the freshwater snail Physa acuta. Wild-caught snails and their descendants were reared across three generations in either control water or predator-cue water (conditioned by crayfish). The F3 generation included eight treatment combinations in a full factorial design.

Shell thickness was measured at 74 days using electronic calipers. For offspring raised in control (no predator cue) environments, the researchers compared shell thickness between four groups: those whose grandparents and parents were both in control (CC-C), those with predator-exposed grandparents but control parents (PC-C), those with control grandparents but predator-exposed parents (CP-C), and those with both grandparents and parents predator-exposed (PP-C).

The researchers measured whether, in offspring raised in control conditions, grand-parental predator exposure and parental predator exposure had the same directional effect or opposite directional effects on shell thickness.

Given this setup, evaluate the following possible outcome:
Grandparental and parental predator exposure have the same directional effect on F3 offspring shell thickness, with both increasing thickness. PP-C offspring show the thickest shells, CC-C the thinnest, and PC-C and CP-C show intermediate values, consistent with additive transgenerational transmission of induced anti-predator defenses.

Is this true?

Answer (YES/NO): NO